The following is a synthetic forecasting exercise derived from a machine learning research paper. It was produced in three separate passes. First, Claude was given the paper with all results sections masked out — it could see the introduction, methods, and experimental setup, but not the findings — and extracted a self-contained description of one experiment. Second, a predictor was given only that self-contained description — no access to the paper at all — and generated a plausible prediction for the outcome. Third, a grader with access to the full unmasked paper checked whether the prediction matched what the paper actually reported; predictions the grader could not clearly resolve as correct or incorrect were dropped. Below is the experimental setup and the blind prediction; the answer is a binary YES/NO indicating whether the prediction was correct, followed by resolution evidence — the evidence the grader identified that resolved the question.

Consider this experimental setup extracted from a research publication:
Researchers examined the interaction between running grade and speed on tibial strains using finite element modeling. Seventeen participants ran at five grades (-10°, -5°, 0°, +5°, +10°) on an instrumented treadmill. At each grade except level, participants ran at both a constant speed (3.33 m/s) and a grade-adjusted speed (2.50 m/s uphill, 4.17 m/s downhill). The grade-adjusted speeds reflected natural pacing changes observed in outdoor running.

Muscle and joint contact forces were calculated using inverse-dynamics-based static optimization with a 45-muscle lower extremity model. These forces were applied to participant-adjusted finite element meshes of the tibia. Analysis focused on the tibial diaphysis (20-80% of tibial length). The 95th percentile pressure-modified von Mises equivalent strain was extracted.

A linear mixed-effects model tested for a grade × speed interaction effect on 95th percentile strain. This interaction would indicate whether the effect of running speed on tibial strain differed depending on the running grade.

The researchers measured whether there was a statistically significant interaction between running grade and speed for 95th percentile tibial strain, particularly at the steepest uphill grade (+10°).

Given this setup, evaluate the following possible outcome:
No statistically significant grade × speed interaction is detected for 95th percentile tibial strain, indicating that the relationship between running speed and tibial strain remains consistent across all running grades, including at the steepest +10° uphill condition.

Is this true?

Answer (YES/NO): YES